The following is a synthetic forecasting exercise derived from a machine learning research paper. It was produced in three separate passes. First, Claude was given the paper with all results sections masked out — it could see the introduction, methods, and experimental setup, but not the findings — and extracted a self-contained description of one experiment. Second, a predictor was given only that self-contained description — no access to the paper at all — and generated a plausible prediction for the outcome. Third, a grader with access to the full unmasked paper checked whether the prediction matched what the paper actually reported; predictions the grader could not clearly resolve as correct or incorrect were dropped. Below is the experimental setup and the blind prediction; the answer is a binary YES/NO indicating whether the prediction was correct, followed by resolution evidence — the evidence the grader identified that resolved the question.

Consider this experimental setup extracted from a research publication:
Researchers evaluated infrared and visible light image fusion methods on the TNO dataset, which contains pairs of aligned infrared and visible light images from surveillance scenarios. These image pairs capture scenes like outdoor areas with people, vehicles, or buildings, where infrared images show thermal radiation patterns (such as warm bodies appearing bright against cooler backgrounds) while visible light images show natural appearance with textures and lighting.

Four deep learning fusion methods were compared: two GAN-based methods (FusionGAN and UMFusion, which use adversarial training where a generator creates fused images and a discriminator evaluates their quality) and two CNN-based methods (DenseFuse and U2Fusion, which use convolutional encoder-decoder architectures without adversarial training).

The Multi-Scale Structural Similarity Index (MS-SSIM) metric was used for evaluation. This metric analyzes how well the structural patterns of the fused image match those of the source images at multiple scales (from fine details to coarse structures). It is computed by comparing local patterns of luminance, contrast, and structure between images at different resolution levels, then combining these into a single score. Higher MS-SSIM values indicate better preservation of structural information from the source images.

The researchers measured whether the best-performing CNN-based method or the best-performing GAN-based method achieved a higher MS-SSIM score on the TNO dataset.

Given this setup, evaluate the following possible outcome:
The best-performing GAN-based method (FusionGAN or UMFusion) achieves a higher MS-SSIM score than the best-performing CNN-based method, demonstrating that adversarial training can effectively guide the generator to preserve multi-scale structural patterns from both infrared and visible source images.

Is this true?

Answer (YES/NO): NO